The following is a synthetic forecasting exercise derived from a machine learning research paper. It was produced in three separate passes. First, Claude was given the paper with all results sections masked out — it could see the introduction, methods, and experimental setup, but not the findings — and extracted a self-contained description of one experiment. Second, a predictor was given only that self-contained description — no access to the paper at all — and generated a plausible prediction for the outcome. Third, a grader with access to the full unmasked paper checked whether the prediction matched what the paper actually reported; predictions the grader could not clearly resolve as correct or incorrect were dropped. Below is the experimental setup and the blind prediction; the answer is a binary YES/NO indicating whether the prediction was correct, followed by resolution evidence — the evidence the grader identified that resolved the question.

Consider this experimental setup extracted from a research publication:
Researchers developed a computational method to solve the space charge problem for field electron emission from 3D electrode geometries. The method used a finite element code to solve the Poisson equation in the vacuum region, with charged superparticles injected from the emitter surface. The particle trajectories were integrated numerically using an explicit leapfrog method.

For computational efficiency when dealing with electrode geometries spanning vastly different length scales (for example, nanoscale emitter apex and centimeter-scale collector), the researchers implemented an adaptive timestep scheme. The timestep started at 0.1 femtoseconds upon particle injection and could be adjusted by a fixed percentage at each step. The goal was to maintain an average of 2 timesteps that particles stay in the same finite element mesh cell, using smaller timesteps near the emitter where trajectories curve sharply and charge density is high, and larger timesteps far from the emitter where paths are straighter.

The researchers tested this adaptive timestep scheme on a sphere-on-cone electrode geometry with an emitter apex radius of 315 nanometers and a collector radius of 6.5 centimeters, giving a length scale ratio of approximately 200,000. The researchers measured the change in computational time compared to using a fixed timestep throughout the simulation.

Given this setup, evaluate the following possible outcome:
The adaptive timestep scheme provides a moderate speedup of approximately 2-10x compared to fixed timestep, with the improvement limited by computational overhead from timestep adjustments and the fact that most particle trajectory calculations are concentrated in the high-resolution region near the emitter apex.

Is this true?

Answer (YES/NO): NO